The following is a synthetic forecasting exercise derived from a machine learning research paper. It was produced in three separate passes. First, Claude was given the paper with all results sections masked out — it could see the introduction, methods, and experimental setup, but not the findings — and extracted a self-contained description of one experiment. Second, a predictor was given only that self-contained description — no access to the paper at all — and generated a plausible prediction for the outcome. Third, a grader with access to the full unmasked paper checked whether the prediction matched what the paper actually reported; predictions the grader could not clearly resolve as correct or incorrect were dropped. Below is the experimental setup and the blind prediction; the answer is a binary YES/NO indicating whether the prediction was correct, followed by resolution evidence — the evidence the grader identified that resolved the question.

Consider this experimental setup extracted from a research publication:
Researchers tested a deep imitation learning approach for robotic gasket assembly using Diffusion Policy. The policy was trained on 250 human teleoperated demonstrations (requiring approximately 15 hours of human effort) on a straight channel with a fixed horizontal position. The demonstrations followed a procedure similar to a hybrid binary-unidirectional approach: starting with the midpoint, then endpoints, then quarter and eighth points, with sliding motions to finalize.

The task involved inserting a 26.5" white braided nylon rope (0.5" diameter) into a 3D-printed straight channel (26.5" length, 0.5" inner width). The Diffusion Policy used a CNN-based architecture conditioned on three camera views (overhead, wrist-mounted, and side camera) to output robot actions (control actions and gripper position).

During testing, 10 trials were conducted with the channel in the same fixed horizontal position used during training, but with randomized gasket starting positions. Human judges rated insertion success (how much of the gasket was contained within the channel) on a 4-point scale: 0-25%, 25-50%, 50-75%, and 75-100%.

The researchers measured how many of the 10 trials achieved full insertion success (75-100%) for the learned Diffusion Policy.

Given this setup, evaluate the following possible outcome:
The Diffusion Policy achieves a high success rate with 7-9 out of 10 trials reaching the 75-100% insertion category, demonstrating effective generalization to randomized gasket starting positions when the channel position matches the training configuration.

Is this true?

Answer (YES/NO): YES